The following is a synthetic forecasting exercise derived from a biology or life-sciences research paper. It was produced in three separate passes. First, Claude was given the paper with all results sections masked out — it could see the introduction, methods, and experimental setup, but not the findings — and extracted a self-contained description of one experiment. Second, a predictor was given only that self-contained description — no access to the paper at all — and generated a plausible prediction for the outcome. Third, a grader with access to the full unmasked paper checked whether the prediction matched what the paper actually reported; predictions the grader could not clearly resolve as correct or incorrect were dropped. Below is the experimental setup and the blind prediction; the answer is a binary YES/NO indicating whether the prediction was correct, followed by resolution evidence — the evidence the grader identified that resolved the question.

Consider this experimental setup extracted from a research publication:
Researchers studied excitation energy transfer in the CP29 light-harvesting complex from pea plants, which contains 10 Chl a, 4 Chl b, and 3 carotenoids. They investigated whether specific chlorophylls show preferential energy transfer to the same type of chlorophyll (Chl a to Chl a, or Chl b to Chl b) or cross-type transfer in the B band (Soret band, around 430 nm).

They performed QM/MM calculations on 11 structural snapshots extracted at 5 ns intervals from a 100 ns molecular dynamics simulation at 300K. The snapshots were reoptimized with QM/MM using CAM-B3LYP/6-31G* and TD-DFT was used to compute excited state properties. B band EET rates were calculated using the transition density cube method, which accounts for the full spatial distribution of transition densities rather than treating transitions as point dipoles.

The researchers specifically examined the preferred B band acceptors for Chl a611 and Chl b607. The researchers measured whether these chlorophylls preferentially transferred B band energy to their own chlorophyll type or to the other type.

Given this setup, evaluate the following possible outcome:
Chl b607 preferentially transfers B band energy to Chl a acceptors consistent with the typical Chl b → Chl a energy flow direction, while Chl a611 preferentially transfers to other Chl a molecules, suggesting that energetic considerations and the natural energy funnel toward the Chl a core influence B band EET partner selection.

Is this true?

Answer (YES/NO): NO